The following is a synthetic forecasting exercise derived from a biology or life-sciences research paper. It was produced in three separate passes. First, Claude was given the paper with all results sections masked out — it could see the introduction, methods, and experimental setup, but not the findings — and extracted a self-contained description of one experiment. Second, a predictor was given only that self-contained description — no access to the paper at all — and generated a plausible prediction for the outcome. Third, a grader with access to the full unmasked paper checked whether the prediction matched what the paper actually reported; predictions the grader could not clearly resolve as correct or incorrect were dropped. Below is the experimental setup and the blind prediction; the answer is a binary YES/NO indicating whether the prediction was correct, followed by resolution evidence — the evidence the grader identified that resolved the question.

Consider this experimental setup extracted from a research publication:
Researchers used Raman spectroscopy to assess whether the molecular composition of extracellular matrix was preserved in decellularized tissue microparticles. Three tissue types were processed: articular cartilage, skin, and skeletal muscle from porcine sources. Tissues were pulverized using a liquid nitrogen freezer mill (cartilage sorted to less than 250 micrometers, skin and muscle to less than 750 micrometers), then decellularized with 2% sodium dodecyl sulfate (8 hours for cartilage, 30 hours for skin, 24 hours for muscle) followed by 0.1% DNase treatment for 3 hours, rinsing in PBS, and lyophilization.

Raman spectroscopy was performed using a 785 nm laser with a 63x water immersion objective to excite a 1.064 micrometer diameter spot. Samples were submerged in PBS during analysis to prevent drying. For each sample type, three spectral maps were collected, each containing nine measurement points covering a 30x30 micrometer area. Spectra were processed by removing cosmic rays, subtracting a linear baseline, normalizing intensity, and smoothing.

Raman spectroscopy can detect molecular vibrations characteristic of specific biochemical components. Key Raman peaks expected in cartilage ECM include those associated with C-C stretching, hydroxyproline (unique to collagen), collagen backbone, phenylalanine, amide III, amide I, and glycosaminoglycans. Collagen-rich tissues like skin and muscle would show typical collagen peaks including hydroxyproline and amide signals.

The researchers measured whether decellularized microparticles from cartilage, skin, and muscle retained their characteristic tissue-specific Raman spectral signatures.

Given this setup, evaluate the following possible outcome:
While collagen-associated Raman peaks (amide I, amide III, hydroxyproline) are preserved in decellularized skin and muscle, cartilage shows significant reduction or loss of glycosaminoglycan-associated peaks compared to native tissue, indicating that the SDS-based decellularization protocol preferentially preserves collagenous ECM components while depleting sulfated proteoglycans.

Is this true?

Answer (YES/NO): NO